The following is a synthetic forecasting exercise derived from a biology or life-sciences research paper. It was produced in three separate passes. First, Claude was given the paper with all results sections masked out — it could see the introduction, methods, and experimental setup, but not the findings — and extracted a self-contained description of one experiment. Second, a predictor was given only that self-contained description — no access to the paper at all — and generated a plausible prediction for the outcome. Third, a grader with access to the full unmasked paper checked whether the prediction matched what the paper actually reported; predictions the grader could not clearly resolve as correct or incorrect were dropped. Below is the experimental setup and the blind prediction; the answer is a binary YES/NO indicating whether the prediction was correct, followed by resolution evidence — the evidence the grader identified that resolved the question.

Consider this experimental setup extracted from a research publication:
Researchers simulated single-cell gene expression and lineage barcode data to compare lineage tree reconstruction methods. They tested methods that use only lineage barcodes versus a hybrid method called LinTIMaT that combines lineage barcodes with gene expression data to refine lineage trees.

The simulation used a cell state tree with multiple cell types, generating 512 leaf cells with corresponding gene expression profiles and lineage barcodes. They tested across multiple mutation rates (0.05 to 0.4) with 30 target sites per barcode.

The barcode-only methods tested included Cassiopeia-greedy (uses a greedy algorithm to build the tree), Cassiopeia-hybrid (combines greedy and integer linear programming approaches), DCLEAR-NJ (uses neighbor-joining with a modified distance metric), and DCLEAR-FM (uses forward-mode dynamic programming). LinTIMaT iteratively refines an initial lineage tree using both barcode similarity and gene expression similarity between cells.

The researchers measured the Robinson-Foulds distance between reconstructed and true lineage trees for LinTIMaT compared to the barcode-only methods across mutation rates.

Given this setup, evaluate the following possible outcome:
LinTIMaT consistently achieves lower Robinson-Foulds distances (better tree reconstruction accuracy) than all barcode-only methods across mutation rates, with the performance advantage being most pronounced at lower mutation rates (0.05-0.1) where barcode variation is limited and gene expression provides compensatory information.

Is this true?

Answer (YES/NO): NO